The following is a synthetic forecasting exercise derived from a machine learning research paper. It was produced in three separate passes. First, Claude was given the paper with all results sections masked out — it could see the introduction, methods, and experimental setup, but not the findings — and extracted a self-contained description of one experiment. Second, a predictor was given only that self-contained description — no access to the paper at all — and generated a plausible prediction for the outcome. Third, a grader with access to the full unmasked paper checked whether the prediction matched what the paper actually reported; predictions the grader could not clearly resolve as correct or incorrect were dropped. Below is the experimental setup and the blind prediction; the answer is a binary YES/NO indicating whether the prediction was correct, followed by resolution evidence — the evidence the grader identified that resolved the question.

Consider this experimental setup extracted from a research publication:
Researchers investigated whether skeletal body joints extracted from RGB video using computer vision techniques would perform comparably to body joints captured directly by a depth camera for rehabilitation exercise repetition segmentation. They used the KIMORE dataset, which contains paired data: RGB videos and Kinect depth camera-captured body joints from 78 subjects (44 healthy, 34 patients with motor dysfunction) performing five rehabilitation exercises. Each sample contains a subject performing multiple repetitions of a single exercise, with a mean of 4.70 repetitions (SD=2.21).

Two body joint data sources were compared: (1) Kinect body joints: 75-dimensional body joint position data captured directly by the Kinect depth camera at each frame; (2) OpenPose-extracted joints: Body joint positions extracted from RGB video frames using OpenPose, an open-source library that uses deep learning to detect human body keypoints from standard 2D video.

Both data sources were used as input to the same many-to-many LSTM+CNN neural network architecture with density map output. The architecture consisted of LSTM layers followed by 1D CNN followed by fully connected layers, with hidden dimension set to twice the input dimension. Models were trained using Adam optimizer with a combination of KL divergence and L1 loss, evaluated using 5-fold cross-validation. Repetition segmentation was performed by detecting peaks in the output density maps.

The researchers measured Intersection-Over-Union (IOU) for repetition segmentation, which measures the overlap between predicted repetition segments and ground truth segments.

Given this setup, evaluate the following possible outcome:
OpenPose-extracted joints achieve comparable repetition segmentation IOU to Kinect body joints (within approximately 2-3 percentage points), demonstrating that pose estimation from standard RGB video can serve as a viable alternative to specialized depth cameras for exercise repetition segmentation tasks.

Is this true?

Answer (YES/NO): NO